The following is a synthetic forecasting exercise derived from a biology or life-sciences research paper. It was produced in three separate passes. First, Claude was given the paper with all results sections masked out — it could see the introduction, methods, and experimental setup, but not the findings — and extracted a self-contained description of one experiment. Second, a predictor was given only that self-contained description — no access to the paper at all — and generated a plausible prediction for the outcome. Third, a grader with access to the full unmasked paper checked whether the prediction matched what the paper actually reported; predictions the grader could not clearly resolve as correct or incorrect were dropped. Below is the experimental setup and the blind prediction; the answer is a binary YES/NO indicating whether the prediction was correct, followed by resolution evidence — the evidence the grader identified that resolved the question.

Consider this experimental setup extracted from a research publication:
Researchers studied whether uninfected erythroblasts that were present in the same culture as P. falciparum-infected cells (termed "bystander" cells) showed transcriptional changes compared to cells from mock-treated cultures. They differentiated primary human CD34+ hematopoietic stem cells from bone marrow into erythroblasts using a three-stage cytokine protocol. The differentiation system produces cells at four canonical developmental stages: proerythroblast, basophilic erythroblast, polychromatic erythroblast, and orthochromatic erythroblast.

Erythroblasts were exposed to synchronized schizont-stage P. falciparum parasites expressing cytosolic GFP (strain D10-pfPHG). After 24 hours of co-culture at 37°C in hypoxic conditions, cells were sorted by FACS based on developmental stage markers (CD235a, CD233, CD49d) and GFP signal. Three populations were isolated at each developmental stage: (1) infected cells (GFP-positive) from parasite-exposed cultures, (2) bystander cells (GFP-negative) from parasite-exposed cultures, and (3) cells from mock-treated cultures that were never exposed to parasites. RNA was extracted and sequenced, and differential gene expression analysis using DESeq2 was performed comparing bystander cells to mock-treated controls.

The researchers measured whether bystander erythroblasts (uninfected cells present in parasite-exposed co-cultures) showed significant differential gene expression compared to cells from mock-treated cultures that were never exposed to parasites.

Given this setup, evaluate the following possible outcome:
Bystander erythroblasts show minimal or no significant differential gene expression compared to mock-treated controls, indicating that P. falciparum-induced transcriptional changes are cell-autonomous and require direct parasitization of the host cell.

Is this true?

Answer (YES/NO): YES